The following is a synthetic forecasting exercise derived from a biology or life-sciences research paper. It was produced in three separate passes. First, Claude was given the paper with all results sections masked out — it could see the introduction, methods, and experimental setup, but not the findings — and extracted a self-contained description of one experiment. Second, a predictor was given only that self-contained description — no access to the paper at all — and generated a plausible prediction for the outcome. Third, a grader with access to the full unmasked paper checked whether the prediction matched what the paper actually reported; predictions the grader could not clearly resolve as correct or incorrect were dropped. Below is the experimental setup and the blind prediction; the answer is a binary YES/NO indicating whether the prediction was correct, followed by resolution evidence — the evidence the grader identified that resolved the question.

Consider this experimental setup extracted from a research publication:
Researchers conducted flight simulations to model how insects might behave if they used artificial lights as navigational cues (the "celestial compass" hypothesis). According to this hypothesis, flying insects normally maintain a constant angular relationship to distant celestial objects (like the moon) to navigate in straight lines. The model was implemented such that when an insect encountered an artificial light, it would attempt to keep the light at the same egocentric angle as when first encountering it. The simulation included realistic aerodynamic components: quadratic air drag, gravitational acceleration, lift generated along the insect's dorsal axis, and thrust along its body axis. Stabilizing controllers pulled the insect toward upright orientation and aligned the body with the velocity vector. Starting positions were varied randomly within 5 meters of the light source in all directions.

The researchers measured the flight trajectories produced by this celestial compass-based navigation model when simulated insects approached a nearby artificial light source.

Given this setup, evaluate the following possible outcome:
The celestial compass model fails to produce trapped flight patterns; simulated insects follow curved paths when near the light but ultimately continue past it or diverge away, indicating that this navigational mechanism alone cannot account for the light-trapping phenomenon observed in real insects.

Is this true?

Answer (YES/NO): YES